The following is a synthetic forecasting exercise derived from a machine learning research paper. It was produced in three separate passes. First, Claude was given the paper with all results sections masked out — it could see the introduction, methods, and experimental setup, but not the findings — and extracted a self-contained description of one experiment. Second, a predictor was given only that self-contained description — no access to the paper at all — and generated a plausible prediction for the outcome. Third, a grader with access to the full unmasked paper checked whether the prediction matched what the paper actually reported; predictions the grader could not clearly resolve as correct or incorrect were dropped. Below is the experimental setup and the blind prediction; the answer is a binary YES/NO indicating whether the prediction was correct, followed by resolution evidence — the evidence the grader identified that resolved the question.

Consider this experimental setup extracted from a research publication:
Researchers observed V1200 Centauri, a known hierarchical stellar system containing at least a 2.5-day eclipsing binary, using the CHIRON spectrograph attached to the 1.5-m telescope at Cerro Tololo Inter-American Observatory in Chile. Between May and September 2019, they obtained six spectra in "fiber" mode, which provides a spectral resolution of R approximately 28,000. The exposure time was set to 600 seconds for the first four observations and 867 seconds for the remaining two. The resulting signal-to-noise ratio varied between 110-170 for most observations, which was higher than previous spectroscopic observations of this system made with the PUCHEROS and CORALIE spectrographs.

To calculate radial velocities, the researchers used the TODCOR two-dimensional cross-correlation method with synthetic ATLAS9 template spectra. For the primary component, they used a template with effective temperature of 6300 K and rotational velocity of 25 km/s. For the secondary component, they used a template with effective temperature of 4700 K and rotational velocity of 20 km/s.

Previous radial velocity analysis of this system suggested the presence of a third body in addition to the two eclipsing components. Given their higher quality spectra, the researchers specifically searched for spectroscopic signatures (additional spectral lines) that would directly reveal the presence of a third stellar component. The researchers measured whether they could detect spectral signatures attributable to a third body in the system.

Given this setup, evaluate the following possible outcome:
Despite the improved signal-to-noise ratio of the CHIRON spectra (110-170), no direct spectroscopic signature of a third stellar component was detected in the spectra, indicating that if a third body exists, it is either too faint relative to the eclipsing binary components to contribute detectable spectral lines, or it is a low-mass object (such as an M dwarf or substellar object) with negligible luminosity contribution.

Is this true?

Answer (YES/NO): YES